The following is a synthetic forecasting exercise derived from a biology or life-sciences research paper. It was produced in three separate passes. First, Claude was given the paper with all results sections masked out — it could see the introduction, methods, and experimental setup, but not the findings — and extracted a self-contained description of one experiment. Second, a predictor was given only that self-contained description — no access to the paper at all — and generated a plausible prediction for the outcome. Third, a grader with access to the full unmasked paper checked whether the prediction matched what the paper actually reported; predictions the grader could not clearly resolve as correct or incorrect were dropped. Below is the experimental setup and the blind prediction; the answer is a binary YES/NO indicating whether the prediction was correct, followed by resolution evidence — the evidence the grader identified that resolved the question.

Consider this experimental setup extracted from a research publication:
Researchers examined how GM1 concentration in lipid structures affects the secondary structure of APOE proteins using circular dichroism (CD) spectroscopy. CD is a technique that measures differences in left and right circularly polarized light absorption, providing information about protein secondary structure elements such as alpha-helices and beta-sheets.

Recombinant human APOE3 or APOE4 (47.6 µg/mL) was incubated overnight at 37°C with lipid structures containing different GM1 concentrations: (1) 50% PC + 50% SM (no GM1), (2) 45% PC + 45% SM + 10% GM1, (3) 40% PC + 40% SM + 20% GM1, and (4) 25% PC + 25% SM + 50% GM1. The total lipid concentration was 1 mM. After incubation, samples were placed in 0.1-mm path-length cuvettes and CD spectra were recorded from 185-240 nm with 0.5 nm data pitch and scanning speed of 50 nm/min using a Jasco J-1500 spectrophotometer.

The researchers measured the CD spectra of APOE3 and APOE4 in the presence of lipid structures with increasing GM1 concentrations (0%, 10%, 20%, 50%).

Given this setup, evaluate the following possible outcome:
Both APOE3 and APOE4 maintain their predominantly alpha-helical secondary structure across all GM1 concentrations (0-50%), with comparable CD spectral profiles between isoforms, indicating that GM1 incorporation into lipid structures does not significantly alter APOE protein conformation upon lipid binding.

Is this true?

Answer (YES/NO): NO